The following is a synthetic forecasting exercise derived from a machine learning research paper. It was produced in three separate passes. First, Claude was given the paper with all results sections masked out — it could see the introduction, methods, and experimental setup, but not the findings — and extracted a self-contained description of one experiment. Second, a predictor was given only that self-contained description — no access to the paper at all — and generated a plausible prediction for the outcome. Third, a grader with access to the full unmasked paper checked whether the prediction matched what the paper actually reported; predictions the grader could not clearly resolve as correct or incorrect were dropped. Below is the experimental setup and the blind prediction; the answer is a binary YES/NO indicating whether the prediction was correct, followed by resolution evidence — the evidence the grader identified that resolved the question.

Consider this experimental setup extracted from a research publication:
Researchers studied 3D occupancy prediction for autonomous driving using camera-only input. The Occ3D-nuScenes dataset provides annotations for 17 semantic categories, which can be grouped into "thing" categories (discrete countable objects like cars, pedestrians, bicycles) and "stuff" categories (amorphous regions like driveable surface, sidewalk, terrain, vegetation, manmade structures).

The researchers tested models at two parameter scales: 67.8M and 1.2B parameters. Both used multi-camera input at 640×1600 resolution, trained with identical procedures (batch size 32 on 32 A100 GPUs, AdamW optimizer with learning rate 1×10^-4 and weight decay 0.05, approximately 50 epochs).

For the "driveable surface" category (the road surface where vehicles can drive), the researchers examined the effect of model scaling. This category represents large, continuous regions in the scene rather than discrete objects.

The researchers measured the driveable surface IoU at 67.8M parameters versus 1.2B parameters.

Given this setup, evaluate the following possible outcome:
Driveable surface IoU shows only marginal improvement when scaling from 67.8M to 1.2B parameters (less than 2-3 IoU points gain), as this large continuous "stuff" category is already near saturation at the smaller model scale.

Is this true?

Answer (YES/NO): NO